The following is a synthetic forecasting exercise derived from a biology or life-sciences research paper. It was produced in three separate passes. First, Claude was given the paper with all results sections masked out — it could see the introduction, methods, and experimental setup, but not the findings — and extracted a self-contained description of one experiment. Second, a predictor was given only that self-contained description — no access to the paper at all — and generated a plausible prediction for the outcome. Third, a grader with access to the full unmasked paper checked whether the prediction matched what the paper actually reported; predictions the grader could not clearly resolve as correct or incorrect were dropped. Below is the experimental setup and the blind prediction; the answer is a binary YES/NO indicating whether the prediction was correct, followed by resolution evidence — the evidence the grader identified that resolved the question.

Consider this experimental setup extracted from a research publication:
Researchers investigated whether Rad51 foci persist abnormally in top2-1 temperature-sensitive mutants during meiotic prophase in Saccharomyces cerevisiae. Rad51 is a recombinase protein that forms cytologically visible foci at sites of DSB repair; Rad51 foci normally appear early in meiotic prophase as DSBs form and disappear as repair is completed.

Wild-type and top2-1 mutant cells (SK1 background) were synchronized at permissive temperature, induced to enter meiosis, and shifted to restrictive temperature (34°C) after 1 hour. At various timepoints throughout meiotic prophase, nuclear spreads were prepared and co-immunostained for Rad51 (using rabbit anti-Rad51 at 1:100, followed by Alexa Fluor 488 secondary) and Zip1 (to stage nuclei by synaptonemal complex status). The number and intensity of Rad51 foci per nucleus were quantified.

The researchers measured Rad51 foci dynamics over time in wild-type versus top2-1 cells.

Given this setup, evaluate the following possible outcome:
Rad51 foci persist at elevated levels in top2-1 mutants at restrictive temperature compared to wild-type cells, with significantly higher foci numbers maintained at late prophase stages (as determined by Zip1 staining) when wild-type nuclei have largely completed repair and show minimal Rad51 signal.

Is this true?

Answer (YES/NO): YES